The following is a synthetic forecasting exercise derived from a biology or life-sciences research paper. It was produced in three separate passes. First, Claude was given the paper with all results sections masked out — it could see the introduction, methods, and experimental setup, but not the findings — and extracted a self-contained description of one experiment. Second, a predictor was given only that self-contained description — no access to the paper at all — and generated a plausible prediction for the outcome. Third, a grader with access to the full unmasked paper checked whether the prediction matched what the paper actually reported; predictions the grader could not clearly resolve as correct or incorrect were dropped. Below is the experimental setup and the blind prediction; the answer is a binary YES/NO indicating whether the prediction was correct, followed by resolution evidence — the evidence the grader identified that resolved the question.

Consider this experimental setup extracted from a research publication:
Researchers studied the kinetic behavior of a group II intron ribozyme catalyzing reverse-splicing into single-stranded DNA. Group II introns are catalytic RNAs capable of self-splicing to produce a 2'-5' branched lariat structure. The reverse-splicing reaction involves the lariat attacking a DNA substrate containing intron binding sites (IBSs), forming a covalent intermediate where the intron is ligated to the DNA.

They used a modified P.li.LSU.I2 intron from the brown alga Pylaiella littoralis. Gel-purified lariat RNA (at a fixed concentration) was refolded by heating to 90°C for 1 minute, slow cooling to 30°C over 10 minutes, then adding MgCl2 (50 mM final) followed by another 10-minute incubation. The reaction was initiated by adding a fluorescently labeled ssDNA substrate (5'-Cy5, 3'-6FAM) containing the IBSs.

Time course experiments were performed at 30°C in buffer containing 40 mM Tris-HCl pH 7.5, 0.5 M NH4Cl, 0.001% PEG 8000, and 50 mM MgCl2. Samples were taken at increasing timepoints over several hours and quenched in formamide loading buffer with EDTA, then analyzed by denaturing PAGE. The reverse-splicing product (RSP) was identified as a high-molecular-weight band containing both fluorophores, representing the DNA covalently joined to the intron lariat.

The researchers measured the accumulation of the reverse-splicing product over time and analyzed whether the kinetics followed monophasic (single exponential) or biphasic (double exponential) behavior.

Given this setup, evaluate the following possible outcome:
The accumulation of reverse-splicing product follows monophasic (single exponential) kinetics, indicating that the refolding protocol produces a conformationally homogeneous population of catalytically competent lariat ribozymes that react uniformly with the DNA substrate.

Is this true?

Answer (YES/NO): NO